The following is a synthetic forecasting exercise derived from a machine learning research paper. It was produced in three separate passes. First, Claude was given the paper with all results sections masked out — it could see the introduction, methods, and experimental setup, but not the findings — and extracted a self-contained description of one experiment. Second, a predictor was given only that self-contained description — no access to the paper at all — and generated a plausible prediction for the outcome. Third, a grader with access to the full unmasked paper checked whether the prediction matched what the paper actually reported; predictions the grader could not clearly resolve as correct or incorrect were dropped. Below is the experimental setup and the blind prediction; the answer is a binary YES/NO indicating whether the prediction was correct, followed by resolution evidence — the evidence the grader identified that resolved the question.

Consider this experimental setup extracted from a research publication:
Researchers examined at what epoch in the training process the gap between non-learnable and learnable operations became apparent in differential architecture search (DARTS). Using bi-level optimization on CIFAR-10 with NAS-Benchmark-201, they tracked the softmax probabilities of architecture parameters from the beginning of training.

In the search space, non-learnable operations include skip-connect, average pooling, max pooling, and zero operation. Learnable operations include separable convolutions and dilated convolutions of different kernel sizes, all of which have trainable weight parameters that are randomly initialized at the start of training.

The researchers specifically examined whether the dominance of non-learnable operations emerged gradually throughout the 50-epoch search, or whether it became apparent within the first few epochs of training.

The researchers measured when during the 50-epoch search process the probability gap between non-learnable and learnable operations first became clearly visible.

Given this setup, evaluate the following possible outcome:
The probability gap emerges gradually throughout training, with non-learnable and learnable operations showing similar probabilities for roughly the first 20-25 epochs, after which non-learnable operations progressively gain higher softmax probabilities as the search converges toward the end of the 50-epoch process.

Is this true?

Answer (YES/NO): NO